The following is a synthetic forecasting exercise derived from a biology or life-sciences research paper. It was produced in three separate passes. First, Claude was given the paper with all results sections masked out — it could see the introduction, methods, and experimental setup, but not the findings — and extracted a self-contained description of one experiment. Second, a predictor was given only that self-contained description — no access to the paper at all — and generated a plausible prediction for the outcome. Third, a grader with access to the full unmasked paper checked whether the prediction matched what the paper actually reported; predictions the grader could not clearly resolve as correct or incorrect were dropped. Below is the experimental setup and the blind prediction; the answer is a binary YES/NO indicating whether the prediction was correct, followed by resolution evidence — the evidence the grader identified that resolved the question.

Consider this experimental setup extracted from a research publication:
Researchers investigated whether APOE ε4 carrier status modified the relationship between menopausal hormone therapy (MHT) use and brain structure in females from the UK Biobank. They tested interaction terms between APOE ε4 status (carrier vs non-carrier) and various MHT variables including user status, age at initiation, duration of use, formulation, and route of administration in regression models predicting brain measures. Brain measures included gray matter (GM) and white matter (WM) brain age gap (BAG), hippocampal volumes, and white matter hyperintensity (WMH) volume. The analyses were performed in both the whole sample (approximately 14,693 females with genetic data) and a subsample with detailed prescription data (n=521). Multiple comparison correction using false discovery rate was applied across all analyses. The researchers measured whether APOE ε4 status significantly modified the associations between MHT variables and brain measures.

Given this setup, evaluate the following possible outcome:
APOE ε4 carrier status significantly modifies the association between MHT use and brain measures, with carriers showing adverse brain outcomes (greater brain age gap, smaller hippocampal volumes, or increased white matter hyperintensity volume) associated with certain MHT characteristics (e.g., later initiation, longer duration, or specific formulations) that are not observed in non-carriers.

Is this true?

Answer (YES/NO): NO